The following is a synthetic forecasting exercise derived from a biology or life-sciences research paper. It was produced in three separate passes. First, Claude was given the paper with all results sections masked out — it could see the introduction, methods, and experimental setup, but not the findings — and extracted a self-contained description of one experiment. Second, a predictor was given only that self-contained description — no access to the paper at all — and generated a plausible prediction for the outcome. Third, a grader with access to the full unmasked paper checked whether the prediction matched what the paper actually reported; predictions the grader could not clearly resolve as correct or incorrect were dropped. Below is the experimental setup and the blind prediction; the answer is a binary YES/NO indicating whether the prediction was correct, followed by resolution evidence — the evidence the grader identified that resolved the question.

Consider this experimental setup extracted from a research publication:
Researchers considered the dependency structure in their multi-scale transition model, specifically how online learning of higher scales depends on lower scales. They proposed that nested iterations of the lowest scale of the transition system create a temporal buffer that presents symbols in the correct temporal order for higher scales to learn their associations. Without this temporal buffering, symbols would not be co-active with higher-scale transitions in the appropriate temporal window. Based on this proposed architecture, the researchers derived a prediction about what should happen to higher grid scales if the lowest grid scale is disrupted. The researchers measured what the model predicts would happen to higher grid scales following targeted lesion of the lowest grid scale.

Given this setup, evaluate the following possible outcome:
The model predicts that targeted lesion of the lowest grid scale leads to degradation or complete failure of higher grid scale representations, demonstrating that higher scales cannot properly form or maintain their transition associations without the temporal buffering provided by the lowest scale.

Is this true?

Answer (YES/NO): YES